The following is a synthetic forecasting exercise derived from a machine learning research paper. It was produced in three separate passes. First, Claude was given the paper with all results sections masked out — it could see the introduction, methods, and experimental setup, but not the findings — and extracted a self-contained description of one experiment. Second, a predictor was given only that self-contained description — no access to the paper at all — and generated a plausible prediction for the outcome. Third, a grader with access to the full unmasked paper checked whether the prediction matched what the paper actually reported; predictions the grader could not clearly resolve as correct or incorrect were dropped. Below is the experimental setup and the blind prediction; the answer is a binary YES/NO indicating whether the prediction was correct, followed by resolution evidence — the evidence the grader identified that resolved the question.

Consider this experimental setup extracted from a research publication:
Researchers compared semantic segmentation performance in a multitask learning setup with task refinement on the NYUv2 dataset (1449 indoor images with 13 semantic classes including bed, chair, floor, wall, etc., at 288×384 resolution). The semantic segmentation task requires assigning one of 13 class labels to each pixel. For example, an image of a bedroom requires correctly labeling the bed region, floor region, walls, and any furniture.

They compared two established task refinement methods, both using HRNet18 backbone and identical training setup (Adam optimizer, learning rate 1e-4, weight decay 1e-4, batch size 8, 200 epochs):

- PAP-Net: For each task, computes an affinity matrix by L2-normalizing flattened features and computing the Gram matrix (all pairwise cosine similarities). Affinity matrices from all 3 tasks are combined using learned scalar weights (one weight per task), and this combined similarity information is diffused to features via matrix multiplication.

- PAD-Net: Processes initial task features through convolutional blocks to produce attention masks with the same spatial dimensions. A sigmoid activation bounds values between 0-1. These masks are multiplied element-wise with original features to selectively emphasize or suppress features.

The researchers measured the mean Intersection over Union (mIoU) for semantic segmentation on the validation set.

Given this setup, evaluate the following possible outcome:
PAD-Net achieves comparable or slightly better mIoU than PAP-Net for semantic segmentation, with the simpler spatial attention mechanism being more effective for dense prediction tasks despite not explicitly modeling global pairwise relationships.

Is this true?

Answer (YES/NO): YES